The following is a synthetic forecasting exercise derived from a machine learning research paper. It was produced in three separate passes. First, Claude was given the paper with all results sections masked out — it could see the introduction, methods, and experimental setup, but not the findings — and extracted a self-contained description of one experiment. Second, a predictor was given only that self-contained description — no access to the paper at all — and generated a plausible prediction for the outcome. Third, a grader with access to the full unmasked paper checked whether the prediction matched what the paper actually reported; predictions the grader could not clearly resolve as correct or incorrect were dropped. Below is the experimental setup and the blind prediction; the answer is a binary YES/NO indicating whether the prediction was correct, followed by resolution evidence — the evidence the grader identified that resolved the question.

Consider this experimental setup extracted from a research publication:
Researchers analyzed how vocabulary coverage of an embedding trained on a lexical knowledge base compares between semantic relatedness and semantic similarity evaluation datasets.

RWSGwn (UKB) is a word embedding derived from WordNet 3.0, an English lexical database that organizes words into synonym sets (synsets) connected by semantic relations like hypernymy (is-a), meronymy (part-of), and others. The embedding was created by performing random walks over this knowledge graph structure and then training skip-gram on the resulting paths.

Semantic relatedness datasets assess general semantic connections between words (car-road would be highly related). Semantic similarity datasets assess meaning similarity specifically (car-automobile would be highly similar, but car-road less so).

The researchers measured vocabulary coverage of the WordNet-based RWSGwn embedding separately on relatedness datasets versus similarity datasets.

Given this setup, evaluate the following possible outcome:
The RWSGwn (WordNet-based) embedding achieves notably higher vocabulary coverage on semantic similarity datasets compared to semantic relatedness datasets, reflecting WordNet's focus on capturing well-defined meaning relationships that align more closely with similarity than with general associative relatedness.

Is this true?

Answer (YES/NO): NO